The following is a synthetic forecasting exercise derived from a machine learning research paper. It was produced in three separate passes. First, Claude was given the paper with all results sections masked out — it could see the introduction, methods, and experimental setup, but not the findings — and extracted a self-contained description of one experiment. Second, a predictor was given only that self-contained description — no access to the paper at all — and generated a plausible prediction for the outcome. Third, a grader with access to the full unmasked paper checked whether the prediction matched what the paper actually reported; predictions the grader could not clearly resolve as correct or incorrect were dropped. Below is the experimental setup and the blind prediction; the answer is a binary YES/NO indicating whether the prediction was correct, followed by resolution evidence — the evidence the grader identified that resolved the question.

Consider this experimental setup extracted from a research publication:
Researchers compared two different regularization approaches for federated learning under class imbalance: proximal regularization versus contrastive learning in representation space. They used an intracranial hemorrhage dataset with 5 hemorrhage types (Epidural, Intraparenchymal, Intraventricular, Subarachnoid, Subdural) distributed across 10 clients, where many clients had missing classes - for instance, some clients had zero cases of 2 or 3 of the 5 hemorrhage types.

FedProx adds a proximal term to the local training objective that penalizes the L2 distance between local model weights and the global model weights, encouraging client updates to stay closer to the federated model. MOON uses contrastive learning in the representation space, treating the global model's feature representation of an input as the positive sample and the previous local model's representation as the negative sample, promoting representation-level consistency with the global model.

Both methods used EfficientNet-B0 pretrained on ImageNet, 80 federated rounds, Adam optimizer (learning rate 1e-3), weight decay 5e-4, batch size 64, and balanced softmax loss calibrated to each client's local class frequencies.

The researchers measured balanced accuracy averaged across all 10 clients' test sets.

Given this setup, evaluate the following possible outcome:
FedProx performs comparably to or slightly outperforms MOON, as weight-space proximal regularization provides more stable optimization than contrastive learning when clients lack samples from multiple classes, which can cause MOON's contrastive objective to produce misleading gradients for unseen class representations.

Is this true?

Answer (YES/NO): NO